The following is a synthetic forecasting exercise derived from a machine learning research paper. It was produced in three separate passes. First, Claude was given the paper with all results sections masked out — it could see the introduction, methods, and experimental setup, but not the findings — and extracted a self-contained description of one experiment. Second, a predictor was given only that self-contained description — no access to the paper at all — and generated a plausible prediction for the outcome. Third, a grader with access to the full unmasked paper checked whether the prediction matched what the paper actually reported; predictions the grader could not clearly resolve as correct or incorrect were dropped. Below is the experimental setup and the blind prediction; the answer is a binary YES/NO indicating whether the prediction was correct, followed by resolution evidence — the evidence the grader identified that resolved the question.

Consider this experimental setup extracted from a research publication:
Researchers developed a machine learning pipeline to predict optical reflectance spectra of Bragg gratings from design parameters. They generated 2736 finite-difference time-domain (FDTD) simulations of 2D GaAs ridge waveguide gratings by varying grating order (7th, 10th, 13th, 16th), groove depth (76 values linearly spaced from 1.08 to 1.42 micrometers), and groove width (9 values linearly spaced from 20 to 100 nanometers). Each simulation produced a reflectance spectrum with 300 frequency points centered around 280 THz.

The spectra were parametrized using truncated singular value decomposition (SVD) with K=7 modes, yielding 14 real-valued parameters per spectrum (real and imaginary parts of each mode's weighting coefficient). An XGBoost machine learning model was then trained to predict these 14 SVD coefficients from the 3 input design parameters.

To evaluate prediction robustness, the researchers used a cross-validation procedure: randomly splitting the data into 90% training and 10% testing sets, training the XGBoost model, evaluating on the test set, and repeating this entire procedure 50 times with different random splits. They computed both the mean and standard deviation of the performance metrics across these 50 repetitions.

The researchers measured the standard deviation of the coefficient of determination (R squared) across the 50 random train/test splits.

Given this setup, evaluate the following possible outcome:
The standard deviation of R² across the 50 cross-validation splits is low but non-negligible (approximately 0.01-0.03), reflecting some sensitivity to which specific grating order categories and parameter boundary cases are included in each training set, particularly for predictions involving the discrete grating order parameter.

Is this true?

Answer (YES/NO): NO